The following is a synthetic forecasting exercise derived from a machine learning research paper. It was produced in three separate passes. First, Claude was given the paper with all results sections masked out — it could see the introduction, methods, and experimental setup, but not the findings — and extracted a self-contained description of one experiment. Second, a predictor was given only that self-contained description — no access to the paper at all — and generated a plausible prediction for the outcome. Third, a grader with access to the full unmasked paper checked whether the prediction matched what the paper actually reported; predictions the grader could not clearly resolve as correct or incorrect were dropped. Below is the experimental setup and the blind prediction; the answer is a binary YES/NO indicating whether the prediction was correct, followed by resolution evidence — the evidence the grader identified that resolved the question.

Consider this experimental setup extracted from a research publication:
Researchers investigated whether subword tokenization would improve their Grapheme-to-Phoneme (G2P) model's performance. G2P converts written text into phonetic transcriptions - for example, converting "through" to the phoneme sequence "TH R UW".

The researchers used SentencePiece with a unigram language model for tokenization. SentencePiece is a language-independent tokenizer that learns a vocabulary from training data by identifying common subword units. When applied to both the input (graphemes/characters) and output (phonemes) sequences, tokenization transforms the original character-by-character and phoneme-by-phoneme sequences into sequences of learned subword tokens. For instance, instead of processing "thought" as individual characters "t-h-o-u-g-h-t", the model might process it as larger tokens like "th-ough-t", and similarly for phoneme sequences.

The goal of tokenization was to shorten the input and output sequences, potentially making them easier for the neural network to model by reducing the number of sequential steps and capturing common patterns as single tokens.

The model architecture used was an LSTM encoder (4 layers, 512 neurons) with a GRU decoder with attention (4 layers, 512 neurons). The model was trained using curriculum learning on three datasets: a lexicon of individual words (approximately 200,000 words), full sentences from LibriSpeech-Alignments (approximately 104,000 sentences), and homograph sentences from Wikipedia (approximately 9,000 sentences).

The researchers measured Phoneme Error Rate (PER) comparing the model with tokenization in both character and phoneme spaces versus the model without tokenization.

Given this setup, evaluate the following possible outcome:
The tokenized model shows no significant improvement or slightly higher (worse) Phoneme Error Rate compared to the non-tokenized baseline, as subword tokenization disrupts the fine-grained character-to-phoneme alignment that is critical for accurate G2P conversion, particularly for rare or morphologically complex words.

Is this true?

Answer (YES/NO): NO